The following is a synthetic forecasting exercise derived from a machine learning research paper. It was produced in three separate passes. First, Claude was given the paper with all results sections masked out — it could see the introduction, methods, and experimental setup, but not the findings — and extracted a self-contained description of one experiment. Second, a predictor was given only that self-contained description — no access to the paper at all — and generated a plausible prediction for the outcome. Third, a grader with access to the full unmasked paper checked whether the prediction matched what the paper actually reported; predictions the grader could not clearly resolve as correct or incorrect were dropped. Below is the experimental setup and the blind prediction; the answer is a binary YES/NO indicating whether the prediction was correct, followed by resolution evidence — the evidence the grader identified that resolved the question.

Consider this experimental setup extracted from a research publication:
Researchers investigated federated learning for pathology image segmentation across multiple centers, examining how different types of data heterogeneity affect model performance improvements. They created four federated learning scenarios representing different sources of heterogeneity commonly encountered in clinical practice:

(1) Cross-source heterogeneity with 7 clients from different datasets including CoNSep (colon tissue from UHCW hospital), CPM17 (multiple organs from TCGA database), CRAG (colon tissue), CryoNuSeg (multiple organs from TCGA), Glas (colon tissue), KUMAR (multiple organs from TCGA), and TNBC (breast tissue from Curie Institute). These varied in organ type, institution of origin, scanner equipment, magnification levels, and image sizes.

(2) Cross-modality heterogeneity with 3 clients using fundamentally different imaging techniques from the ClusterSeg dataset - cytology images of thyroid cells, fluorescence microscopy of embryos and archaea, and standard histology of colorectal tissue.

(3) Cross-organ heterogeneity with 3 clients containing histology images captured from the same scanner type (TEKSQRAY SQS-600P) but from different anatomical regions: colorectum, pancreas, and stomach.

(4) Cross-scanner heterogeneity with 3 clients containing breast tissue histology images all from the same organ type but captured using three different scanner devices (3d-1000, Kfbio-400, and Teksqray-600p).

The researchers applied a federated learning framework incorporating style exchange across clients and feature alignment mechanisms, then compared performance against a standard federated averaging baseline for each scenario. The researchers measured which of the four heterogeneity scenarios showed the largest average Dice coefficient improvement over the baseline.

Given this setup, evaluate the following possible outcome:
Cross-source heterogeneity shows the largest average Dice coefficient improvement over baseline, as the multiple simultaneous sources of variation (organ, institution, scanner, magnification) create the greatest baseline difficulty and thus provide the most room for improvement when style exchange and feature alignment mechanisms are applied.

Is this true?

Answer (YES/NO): NO